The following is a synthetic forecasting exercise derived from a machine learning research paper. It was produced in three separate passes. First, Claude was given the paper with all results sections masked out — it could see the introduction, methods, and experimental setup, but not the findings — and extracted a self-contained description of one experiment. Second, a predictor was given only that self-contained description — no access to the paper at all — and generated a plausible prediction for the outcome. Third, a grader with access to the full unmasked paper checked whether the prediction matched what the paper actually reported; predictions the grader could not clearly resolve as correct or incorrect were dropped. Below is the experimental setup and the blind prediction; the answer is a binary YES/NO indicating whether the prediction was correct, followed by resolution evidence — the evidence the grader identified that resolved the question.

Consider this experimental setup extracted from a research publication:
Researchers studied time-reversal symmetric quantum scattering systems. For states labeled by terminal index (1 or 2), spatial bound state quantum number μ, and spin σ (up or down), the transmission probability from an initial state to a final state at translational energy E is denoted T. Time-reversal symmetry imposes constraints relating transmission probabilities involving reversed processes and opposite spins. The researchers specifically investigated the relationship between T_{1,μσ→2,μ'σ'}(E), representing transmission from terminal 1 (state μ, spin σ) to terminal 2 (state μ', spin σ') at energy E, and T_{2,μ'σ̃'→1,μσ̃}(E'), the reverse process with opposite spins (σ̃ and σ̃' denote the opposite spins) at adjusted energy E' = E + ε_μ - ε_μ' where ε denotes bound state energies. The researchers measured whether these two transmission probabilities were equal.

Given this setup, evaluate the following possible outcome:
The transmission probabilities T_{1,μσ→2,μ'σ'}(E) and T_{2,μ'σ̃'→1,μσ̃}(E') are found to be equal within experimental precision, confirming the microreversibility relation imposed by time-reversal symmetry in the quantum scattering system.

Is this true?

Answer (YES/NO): YES